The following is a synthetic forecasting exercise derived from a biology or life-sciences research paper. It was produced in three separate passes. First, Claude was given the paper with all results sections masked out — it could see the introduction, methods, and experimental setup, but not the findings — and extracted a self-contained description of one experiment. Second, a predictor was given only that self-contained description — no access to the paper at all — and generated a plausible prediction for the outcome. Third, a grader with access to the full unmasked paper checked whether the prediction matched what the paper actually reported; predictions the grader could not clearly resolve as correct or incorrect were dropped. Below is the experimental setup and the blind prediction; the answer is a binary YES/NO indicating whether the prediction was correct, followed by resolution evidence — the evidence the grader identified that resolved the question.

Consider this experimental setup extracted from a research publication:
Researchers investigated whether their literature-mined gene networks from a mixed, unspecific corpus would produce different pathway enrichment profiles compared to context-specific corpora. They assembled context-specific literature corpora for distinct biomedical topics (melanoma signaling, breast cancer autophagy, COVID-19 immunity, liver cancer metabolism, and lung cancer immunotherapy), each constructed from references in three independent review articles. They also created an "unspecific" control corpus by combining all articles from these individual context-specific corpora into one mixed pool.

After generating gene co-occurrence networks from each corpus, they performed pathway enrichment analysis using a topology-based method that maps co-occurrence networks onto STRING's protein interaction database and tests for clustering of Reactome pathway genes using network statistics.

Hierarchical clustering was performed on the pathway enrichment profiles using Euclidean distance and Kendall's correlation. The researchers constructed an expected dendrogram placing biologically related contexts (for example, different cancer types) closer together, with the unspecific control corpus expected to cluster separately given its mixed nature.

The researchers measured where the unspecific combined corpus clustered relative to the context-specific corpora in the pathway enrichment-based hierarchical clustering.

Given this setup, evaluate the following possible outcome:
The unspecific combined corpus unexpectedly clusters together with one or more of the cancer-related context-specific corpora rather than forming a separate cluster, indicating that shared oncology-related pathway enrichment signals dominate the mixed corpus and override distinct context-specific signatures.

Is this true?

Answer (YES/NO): YES